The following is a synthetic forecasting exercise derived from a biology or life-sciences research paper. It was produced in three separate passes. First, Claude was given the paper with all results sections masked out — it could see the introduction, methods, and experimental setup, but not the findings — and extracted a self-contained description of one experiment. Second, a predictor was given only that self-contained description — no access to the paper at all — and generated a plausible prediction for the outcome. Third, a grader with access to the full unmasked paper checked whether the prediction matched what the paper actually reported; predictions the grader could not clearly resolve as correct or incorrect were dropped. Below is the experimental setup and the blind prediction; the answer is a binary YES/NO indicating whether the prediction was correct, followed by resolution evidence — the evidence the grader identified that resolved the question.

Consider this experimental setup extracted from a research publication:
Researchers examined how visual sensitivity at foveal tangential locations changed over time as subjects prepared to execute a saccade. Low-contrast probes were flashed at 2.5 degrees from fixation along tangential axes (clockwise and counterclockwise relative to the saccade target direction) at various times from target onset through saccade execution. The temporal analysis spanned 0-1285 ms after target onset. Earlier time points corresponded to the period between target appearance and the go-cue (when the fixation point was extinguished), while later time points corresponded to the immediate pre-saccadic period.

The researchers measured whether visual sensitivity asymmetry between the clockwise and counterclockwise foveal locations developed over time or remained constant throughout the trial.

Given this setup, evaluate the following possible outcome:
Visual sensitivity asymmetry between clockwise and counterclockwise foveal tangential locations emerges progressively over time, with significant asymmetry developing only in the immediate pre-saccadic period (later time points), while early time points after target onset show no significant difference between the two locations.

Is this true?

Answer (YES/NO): NO